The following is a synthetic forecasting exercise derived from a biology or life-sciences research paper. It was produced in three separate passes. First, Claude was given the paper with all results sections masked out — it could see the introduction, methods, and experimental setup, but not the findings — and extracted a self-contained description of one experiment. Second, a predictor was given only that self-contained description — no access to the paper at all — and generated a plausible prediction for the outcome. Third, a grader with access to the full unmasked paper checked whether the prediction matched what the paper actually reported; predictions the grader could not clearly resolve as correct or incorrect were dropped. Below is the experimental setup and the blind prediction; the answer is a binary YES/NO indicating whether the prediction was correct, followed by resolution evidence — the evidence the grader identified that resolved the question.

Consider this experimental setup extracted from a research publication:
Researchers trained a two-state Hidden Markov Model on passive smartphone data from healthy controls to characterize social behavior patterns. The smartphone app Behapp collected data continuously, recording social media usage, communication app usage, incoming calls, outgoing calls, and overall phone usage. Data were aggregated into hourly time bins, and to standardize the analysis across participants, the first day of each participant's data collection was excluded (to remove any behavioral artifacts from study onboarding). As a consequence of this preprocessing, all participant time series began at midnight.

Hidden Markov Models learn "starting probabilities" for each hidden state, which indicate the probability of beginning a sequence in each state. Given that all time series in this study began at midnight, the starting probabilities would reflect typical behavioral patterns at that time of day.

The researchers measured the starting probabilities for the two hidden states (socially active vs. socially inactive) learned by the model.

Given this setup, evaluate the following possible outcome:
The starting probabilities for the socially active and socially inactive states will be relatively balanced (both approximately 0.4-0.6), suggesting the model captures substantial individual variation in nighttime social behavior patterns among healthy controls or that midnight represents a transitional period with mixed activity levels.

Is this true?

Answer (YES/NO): NO